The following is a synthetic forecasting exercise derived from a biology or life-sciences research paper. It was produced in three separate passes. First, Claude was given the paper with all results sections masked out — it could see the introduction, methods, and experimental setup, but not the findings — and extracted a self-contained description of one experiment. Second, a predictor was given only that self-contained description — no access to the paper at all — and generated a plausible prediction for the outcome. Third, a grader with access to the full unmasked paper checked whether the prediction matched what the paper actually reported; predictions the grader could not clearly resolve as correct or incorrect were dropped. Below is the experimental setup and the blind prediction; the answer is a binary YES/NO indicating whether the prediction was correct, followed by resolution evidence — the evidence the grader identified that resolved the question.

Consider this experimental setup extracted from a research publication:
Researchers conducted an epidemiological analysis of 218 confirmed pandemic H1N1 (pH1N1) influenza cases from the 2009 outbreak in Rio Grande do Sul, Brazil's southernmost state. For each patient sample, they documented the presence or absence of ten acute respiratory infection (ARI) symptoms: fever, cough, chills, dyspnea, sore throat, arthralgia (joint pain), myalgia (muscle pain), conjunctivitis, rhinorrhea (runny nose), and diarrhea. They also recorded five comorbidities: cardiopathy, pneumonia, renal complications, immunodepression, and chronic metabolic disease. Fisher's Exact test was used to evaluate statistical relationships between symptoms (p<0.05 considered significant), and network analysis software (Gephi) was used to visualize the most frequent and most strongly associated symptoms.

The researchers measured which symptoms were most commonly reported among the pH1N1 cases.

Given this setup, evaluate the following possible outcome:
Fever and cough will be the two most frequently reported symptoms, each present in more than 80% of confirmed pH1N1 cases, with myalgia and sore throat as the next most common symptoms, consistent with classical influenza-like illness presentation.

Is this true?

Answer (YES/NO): NO